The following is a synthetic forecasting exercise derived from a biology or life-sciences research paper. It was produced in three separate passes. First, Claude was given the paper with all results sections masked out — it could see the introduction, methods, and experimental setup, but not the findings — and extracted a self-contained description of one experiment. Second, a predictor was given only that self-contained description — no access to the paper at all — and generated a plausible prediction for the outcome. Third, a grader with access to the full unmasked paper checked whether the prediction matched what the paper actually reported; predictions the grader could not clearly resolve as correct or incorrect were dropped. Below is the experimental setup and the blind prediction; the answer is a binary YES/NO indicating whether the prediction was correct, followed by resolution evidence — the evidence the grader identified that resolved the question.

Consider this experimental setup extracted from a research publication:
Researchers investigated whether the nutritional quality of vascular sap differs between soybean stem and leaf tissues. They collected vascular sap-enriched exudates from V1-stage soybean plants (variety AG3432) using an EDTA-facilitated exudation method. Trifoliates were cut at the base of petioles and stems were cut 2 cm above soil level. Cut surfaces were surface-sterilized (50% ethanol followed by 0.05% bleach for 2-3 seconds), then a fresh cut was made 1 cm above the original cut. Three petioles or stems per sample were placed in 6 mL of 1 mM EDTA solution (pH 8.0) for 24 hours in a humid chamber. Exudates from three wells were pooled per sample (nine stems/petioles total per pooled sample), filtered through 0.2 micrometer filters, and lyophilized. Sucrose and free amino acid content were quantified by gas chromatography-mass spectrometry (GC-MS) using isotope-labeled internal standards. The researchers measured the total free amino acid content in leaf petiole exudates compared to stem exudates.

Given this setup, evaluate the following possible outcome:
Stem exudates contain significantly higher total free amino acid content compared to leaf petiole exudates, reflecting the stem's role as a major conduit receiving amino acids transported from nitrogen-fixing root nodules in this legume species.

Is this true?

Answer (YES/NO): YES